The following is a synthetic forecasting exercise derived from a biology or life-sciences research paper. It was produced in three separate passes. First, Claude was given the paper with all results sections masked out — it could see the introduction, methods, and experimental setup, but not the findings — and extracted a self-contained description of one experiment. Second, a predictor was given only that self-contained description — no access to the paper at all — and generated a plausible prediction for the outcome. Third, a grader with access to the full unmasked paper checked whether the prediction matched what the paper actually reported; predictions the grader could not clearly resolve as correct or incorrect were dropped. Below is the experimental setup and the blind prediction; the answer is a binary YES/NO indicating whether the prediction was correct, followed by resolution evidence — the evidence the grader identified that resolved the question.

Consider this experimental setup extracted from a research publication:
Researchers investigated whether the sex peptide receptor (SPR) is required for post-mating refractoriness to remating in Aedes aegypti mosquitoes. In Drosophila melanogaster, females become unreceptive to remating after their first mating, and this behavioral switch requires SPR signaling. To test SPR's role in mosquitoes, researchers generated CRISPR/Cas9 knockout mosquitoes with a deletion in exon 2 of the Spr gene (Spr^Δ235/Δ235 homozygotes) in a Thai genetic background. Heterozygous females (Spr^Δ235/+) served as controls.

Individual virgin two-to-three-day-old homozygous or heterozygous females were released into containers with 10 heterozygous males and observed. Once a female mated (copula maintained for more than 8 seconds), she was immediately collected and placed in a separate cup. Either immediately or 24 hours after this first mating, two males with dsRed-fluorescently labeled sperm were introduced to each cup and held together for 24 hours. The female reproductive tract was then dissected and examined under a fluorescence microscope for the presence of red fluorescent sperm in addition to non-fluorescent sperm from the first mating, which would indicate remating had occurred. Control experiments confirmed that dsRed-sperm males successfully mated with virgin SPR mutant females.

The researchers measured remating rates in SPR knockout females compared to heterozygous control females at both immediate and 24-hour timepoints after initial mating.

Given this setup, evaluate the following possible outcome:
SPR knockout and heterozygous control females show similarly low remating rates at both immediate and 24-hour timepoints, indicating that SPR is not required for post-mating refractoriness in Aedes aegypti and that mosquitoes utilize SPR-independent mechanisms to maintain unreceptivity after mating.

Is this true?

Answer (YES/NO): YES